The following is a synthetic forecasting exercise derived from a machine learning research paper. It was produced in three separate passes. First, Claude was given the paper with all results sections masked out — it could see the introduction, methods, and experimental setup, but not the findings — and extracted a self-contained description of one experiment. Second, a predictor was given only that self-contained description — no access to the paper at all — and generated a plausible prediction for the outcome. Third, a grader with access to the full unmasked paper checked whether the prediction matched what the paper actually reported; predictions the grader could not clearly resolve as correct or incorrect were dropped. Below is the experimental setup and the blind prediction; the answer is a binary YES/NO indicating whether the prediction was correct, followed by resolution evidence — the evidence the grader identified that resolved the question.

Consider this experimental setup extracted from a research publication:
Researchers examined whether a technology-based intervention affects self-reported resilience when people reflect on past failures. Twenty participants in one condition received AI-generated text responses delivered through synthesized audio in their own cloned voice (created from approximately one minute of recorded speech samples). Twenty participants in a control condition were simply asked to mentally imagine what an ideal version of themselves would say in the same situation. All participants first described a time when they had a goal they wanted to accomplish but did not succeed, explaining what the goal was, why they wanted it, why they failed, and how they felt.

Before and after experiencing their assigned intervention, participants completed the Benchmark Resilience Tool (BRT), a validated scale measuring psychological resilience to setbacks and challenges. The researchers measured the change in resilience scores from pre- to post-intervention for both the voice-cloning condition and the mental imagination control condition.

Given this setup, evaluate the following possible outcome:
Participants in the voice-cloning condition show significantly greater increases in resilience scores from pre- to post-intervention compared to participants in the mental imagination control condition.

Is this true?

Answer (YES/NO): NO